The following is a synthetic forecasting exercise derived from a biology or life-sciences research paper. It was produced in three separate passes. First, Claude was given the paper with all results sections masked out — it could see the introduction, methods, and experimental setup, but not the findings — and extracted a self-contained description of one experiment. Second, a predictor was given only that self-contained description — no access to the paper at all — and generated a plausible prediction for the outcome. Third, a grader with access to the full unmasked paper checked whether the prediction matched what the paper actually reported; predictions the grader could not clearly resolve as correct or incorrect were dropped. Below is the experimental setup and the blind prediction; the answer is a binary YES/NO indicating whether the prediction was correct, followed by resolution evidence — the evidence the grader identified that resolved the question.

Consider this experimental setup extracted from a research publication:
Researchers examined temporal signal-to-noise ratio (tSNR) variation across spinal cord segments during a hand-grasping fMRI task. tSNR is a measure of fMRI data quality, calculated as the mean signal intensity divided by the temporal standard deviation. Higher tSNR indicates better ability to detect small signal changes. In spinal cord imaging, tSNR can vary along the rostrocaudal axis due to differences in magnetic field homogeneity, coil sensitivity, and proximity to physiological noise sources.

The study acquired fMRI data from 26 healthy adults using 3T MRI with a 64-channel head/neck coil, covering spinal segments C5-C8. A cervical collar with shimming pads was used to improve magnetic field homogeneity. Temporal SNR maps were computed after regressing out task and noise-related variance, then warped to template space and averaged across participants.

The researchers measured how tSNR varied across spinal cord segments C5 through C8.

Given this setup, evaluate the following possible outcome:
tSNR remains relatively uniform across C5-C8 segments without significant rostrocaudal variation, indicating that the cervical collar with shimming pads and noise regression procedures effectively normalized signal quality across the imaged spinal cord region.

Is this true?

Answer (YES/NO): NO